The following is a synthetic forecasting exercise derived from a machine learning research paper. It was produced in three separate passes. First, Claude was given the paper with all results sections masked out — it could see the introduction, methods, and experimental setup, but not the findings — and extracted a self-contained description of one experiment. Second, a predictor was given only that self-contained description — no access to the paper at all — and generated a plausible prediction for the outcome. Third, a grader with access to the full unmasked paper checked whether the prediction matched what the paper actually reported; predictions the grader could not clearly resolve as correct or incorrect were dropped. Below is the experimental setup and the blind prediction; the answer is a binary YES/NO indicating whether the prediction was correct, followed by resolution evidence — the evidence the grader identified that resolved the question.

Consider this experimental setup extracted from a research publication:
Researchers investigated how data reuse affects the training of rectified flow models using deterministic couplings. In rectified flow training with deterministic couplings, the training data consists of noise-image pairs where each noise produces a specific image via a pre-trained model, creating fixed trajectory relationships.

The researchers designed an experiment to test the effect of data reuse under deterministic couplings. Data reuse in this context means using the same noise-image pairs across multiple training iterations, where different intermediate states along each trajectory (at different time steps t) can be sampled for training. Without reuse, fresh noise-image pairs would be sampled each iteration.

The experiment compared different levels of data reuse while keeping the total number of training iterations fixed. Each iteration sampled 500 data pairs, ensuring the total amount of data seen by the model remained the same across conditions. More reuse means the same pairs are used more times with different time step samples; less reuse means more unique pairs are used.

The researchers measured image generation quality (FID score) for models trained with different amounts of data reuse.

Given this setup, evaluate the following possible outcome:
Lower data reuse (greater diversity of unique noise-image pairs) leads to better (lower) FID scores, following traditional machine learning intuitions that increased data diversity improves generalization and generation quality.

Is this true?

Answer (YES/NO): NO